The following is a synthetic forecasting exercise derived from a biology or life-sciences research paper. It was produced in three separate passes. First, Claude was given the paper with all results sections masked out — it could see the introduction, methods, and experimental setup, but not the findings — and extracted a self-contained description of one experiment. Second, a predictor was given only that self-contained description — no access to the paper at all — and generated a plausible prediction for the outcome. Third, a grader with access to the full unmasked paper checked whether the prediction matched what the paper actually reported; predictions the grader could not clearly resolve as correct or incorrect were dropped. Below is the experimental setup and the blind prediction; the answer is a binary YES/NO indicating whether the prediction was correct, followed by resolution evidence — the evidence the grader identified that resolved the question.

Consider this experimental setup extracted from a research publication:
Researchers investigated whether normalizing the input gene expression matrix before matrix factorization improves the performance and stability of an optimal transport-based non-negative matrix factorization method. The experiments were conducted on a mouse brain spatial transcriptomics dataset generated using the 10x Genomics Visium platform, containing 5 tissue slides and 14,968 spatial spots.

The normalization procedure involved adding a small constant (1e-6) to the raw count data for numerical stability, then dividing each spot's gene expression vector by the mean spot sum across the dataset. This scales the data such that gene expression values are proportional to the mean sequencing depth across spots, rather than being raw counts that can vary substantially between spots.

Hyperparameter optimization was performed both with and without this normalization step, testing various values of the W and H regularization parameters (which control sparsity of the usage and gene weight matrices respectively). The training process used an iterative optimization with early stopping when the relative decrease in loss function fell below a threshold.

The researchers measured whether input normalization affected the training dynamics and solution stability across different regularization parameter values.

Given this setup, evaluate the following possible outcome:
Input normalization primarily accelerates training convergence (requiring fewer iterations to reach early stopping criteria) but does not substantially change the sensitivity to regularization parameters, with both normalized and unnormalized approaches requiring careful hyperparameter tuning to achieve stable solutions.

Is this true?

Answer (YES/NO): NO